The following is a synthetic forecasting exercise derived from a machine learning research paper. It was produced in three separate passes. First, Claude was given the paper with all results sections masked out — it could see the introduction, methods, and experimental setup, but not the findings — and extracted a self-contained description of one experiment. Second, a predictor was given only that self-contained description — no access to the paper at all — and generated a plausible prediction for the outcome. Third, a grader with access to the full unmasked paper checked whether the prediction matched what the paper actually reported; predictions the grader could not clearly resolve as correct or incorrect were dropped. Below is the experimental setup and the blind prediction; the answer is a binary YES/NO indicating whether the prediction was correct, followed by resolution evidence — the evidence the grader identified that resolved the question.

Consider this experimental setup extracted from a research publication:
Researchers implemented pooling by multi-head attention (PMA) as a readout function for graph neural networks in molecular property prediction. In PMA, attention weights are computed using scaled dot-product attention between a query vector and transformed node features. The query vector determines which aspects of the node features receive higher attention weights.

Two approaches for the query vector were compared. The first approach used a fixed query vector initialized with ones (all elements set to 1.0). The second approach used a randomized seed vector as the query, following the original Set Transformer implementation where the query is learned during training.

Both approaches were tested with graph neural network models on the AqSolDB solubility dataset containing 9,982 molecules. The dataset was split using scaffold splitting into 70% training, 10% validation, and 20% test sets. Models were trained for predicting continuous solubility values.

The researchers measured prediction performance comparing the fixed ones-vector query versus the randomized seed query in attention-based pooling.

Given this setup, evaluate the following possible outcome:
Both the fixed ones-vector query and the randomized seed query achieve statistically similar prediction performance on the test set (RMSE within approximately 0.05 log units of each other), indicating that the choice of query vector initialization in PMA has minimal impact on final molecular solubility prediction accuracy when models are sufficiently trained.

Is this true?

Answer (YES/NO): NO